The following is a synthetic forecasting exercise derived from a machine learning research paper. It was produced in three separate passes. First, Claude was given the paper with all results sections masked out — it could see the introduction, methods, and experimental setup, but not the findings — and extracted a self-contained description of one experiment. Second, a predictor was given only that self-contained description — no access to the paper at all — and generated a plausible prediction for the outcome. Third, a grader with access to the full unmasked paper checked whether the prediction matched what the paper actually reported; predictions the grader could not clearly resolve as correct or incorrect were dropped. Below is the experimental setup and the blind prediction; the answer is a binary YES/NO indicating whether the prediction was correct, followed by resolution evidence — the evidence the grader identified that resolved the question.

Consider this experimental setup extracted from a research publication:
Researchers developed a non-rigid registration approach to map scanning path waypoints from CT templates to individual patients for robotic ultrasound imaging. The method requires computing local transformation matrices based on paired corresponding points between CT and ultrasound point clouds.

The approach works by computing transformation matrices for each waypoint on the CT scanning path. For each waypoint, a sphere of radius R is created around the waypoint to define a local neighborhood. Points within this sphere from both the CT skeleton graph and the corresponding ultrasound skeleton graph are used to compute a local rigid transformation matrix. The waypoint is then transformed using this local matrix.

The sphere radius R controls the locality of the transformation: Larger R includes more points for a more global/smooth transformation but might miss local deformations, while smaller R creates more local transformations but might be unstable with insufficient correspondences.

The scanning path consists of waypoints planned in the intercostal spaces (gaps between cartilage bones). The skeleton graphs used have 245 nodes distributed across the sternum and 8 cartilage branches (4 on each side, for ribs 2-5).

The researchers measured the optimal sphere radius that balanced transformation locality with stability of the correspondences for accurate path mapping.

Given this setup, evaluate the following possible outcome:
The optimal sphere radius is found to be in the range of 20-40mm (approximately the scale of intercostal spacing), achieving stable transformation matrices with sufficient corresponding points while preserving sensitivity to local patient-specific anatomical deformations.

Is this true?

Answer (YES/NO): YES